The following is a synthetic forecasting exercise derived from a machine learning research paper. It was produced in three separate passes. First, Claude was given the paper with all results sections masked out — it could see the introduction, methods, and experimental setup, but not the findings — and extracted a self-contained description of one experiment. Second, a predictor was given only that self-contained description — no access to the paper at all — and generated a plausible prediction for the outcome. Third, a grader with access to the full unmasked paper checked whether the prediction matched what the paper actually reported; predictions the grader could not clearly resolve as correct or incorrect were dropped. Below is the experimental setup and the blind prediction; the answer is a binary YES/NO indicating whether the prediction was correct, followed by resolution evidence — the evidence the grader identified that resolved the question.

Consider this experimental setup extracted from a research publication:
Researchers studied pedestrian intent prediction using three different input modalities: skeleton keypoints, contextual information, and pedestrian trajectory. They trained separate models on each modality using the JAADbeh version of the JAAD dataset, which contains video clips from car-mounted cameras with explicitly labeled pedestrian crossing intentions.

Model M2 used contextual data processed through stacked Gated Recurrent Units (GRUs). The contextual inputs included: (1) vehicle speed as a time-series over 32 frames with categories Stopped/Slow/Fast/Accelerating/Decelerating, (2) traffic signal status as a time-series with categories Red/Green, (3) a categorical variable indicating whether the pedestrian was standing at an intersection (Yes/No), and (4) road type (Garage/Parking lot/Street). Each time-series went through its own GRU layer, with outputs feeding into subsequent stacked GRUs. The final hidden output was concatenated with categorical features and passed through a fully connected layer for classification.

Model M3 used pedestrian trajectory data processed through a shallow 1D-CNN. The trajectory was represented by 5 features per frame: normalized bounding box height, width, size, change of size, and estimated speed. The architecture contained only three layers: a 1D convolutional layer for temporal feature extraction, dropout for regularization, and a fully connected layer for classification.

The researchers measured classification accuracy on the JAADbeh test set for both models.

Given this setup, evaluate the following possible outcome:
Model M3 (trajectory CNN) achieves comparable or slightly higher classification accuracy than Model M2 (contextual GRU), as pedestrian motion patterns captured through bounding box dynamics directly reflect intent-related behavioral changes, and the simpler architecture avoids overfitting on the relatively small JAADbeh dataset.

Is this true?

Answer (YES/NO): NO